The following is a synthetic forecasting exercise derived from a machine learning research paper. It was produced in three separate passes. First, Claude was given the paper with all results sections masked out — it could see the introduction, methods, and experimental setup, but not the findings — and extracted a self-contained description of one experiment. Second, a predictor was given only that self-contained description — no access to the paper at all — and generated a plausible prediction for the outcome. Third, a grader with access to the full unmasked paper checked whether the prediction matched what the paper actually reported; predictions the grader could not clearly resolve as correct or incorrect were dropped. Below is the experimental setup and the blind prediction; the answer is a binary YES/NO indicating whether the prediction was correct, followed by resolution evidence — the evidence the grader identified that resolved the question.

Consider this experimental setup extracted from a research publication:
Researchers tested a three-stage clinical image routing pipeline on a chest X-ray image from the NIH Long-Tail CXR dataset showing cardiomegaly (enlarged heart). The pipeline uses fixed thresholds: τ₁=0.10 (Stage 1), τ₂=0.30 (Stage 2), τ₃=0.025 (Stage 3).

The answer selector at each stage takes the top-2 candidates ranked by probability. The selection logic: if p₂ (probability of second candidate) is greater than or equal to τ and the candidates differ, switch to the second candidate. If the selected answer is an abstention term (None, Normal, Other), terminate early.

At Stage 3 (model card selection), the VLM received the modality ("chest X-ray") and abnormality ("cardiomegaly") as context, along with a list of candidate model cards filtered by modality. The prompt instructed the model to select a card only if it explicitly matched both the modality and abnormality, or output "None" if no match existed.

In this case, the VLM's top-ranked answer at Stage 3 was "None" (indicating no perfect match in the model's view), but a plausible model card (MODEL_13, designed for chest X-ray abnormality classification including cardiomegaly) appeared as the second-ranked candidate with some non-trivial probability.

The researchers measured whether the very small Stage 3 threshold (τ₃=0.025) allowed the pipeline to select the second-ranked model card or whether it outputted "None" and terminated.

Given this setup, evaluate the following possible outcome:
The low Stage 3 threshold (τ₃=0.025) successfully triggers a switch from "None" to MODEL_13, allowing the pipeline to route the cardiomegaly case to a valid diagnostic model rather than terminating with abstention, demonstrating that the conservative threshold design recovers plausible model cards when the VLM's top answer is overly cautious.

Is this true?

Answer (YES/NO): YES